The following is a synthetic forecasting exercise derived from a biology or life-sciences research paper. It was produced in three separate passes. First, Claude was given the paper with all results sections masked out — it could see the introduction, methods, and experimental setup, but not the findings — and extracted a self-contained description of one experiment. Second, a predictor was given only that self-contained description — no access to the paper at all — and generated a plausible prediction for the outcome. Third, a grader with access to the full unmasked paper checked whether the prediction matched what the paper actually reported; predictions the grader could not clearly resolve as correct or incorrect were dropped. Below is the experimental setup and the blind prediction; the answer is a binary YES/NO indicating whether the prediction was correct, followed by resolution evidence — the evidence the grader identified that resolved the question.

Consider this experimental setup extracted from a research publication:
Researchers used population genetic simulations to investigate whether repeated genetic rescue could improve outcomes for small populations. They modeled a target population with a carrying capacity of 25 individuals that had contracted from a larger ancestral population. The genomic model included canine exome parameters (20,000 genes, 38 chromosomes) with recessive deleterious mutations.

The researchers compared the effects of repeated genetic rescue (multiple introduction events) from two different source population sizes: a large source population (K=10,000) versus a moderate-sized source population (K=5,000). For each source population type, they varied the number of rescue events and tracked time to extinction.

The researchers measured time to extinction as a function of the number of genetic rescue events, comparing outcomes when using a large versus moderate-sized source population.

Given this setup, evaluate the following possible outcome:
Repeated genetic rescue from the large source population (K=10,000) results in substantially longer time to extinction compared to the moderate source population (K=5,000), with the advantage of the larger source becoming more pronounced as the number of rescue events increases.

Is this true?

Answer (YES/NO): NO